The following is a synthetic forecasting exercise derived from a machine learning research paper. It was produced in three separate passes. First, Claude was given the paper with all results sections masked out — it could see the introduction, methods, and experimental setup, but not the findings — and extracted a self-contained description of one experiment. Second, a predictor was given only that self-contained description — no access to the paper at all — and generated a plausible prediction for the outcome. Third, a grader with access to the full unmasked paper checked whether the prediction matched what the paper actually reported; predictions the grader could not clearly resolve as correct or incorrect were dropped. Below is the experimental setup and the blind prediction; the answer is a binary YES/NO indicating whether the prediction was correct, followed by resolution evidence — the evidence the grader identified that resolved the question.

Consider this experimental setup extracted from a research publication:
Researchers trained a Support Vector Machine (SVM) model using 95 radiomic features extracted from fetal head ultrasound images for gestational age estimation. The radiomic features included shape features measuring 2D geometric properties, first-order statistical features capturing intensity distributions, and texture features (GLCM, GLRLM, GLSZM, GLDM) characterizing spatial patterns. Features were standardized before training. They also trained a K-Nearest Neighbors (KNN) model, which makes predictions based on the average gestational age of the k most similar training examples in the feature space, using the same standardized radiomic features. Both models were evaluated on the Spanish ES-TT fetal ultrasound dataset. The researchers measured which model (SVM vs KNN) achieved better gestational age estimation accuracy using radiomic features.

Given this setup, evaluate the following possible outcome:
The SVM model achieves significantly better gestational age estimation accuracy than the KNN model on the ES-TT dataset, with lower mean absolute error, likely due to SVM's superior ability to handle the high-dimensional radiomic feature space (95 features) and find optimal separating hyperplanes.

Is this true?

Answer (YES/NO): NO